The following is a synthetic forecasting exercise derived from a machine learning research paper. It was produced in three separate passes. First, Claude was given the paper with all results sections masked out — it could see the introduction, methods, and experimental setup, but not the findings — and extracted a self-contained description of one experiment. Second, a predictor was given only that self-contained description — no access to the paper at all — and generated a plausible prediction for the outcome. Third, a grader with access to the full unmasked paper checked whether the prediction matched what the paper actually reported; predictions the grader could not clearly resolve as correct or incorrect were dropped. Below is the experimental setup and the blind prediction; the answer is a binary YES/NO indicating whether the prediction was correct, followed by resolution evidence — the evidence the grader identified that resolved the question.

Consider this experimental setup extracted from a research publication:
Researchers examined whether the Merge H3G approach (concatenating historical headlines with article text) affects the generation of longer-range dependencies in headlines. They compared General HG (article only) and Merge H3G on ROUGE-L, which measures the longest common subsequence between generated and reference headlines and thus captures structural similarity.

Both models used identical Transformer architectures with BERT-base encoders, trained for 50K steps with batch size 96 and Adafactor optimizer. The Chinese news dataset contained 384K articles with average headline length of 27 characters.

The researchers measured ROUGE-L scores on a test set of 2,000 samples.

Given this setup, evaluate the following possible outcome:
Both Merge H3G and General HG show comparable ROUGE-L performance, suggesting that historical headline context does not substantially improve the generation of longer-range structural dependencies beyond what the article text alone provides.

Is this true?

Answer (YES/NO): YES